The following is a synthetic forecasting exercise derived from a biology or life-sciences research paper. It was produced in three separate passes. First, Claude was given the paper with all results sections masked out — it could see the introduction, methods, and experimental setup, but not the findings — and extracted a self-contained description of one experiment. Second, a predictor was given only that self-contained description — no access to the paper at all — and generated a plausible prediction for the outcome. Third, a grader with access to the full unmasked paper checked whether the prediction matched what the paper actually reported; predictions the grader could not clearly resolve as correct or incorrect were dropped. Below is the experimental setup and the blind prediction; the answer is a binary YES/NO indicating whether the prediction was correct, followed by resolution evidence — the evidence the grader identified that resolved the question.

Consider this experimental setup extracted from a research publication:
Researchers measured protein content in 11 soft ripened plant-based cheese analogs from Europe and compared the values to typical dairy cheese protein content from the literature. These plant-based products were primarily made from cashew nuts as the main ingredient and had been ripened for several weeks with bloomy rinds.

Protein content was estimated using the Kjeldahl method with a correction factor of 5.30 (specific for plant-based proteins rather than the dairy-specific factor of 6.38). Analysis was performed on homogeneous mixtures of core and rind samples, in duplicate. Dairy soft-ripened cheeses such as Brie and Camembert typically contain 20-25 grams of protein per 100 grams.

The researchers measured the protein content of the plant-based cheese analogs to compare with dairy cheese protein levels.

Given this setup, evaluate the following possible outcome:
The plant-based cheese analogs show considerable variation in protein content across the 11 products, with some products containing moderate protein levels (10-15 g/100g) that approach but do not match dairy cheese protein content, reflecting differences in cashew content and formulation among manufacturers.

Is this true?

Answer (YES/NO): NO